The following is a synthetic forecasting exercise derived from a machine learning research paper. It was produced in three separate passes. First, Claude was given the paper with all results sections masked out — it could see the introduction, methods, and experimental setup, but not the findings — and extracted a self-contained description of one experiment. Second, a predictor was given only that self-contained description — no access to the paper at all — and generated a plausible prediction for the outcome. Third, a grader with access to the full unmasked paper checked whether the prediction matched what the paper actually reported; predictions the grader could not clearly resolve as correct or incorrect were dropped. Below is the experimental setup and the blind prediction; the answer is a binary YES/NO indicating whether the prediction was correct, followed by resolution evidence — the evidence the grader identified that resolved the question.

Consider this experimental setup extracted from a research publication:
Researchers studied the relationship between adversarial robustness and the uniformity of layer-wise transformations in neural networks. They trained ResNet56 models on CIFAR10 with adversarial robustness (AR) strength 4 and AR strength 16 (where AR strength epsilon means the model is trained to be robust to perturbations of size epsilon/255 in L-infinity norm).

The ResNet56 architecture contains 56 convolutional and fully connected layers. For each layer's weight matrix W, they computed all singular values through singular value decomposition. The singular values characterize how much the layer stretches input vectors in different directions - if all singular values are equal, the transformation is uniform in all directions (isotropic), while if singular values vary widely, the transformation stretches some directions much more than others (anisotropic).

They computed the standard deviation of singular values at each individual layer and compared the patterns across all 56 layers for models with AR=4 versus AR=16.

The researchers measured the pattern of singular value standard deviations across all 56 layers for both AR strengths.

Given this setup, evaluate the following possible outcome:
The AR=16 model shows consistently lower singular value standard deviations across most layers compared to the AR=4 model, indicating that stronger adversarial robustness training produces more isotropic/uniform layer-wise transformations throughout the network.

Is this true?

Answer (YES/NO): YES